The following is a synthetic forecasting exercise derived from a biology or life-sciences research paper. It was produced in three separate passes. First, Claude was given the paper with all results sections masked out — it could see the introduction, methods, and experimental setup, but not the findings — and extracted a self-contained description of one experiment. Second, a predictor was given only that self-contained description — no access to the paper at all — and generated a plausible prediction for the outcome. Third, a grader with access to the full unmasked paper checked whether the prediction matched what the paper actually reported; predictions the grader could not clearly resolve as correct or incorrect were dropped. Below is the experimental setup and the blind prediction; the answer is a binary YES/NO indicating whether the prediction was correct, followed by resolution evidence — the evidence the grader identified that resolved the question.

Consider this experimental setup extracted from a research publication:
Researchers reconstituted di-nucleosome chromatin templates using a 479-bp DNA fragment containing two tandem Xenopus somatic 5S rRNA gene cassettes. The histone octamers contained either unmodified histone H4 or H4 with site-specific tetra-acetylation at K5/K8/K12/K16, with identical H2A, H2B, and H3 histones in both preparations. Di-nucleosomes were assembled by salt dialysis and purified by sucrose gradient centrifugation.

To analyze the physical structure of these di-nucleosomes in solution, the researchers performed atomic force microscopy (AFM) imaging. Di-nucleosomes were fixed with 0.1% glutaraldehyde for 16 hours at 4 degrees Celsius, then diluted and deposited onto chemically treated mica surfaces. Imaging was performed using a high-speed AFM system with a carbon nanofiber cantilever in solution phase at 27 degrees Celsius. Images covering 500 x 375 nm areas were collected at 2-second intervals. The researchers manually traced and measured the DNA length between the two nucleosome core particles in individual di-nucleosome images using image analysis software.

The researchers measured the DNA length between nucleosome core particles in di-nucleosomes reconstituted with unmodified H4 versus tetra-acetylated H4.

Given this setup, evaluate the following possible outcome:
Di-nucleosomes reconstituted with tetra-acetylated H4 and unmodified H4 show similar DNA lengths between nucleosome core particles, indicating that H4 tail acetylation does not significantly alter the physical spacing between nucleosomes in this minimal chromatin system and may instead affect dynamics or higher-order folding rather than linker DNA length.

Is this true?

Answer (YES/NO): YES